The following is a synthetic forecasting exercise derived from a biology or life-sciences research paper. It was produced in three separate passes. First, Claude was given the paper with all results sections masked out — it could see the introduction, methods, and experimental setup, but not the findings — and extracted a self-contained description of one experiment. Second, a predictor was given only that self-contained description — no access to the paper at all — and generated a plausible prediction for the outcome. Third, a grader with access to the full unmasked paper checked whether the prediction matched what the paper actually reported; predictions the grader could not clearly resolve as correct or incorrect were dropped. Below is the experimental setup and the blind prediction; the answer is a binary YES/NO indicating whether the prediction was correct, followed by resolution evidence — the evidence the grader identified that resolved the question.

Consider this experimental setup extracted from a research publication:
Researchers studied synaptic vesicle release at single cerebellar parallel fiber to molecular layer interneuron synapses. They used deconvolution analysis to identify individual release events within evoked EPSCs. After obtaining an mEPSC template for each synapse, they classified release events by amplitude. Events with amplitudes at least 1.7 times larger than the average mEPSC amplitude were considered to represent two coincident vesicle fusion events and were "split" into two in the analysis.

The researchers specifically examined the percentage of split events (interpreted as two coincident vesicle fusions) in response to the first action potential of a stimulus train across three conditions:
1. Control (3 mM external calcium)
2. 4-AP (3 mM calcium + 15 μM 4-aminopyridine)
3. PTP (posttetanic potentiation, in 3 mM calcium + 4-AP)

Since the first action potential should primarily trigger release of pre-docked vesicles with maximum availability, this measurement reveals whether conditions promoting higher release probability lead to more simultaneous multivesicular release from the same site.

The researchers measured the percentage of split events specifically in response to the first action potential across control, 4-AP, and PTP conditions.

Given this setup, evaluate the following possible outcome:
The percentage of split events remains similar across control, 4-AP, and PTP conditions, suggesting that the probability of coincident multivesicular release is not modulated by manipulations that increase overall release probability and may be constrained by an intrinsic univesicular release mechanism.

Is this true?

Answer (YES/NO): YES